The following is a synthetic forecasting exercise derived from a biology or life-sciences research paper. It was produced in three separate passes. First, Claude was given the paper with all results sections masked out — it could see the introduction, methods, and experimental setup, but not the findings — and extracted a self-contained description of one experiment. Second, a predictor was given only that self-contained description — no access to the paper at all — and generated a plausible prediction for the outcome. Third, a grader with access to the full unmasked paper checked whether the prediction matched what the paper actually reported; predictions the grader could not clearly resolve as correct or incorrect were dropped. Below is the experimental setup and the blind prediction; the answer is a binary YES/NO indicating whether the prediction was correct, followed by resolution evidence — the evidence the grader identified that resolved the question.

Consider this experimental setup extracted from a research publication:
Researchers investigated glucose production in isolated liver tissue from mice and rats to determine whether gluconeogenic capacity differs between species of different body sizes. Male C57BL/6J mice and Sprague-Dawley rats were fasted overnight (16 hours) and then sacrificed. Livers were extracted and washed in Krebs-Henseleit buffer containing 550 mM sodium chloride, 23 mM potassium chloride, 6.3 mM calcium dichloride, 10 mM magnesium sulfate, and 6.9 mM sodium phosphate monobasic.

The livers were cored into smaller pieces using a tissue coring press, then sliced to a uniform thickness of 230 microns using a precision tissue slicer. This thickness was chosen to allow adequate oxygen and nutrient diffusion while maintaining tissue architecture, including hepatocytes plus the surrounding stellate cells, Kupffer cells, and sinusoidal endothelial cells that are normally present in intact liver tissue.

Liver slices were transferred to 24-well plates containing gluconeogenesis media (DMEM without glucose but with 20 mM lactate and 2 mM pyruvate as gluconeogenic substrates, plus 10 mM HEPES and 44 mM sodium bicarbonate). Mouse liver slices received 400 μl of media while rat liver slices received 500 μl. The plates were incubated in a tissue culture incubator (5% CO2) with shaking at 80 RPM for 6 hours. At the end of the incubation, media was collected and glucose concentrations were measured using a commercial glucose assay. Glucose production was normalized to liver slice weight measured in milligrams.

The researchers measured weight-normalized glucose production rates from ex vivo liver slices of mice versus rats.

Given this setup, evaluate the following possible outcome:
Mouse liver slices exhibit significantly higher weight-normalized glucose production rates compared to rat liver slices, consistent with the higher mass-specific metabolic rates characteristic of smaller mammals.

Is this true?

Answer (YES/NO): YES